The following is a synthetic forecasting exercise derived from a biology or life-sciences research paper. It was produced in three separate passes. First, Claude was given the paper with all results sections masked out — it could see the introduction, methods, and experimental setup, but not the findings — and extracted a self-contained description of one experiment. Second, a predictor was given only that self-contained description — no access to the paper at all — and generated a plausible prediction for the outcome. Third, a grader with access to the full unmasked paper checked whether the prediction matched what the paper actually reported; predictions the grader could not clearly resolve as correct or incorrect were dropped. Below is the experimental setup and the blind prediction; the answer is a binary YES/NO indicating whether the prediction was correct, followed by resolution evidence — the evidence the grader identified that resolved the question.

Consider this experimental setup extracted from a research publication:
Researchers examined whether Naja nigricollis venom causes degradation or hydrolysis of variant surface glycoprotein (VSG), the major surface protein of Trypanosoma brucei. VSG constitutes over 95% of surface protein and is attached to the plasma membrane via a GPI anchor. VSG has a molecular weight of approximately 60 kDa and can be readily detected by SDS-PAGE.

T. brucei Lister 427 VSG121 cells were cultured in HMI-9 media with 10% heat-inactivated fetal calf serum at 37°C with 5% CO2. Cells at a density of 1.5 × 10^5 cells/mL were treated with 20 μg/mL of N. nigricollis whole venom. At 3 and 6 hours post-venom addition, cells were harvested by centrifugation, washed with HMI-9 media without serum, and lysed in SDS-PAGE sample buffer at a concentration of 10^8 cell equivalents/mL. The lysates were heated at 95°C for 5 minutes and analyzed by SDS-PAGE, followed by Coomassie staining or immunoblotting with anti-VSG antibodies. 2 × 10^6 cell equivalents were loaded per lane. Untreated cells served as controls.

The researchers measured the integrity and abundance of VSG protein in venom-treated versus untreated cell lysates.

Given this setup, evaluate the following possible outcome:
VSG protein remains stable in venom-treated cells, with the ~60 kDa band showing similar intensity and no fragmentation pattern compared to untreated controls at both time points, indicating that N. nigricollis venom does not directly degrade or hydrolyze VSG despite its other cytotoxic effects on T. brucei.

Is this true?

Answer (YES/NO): YES